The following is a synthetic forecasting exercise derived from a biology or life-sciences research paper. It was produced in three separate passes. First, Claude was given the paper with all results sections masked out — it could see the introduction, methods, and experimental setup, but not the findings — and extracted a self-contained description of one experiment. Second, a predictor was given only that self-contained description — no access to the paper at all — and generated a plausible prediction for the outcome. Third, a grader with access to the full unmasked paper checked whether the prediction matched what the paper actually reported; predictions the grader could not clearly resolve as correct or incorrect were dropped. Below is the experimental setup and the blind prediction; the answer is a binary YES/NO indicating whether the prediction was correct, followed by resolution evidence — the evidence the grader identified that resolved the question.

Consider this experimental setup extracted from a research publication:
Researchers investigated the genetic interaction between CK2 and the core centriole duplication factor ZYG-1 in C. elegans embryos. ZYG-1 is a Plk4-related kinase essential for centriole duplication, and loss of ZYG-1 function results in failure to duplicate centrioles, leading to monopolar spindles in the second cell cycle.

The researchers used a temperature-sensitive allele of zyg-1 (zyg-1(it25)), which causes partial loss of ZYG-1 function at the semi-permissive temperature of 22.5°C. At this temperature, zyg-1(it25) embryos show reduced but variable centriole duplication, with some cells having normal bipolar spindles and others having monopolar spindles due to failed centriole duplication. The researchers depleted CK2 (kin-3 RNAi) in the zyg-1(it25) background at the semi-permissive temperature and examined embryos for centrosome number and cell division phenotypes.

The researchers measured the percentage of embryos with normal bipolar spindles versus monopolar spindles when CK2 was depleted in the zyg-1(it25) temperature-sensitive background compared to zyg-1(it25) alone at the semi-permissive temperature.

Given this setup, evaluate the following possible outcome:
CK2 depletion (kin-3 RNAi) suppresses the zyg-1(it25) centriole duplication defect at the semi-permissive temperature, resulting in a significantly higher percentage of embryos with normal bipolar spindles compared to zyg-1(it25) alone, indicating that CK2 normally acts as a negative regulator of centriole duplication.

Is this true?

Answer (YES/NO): YES